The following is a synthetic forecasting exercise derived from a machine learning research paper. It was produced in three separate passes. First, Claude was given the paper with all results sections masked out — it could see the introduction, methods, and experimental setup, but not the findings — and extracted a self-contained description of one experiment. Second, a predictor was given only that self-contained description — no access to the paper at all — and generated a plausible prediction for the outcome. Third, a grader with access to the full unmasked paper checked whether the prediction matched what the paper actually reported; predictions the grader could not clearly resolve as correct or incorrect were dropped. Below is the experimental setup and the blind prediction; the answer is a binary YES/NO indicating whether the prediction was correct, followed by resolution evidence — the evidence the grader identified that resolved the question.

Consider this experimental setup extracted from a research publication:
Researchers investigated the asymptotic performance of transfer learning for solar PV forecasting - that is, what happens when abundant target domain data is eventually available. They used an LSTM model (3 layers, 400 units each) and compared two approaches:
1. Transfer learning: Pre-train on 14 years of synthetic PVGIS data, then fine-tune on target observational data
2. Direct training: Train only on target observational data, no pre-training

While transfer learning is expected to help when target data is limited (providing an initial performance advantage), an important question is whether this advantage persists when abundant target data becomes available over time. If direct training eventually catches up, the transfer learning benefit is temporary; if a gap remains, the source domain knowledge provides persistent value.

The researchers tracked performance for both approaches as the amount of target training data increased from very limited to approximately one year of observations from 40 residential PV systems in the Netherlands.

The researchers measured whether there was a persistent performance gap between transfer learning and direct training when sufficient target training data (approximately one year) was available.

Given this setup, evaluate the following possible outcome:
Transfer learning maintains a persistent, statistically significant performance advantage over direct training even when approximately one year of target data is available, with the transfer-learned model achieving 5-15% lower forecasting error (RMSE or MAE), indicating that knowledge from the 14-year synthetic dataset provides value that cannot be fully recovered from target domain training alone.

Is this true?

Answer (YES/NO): NO